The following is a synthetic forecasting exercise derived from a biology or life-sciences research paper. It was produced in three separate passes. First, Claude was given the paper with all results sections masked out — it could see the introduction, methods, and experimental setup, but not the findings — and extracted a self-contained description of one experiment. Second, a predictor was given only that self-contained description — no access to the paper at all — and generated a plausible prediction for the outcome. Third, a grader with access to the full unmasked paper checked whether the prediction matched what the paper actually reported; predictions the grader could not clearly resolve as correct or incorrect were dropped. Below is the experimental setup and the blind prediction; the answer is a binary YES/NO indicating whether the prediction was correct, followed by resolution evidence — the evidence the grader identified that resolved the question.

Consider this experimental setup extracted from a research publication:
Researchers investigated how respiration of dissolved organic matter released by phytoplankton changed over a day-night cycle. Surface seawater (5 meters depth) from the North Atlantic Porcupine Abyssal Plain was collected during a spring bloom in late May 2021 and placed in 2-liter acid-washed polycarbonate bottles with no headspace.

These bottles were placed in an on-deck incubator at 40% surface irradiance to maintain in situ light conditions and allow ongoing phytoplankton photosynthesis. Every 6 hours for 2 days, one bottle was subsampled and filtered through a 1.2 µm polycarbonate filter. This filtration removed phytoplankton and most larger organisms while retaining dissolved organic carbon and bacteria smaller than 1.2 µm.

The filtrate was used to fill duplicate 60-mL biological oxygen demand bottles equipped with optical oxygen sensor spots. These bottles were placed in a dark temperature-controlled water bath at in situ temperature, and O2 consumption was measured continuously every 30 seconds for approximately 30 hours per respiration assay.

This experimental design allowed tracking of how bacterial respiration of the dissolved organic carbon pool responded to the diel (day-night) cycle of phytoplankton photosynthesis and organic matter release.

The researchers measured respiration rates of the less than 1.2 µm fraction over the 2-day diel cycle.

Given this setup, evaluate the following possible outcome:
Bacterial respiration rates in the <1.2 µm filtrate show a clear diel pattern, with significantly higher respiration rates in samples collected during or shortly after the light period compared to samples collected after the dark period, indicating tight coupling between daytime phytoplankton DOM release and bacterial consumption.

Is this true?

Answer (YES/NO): NO